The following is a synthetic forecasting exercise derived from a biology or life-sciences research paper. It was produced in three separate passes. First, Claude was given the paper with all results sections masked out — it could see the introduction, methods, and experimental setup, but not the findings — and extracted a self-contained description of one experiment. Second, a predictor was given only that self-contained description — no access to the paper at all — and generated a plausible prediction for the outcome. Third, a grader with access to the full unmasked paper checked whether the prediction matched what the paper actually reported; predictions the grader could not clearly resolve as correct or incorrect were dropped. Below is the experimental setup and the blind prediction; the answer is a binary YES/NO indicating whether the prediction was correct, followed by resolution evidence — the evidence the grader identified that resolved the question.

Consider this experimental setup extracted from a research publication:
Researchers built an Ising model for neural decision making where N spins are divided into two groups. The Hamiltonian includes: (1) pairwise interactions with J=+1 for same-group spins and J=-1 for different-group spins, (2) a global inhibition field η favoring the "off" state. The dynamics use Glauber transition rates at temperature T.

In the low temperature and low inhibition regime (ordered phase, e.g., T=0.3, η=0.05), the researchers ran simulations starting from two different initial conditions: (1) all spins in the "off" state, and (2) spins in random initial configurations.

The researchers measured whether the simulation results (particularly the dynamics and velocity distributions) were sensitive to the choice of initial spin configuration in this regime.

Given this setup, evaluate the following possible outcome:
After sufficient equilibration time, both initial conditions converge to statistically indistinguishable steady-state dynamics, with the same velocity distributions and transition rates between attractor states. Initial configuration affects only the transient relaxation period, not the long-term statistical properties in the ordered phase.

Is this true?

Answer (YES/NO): NO